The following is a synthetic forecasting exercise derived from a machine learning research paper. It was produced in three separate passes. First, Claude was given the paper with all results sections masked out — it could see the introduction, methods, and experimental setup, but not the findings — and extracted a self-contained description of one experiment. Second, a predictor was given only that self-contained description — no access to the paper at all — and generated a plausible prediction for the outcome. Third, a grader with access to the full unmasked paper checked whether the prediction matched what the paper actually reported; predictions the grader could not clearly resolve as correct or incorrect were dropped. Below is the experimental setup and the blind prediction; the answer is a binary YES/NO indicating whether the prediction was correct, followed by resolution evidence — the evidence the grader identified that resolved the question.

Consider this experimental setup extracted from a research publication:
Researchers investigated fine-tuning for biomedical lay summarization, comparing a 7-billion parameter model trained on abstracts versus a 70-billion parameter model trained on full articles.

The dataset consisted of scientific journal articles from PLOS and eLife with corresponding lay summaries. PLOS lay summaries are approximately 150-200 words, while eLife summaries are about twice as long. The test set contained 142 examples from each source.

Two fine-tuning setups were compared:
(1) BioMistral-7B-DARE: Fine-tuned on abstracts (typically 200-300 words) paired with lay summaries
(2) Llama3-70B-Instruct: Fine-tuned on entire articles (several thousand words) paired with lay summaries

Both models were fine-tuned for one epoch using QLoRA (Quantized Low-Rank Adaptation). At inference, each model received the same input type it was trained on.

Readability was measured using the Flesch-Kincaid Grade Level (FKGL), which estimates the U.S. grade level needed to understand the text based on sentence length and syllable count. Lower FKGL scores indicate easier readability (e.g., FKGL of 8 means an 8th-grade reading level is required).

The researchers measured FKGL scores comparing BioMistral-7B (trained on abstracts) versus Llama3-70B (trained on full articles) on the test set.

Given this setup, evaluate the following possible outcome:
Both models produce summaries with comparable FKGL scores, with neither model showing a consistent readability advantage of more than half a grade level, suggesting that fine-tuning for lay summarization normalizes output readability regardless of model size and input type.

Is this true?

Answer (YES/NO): YES